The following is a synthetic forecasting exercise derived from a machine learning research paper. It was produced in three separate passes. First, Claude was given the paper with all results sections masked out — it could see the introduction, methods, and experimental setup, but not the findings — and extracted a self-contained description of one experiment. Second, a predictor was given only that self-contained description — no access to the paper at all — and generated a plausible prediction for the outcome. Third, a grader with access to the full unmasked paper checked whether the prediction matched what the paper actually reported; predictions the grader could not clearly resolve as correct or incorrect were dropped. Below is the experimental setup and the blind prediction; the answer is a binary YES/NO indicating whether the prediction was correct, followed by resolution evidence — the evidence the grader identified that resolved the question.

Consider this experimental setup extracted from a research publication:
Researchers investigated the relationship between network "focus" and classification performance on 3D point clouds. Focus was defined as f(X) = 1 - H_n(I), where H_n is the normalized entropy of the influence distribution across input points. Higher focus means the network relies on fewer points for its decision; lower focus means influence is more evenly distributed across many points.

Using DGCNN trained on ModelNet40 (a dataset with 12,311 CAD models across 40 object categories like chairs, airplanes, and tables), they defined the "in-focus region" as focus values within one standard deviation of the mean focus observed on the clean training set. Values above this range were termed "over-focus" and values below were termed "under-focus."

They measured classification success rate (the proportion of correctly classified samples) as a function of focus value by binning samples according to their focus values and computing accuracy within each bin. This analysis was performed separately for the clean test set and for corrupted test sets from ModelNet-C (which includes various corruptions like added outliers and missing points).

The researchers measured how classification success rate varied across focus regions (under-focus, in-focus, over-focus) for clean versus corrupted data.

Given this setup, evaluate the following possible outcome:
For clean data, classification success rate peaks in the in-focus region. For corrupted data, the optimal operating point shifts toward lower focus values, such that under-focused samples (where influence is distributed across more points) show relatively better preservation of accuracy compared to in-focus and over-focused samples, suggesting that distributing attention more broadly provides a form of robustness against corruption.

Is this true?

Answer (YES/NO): NO